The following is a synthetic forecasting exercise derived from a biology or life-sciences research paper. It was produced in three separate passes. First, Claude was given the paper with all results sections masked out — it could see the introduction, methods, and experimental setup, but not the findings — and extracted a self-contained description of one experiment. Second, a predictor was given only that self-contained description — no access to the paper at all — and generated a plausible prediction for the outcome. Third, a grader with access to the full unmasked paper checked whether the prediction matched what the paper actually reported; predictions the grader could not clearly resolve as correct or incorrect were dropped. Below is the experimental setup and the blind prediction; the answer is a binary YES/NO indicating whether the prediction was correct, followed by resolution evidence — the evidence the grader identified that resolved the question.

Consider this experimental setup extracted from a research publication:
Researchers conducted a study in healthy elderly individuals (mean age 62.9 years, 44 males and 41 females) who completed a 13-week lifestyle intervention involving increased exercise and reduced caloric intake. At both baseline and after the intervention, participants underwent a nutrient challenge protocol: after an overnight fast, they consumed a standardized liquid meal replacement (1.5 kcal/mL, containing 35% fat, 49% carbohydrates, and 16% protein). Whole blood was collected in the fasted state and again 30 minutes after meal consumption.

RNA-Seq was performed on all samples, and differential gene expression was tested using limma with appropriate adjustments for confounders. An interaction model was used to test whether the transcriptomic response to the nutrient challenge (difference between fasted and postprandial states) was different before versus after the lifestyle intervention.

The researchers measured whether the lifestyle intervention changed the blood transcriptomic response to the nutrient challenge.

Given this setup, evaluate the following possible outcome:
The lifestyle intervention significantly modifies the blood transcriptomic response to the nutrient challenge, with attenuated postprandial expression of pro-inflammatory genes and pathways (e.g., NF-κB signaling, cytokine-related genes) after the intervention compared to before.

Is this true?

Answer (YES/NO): NO